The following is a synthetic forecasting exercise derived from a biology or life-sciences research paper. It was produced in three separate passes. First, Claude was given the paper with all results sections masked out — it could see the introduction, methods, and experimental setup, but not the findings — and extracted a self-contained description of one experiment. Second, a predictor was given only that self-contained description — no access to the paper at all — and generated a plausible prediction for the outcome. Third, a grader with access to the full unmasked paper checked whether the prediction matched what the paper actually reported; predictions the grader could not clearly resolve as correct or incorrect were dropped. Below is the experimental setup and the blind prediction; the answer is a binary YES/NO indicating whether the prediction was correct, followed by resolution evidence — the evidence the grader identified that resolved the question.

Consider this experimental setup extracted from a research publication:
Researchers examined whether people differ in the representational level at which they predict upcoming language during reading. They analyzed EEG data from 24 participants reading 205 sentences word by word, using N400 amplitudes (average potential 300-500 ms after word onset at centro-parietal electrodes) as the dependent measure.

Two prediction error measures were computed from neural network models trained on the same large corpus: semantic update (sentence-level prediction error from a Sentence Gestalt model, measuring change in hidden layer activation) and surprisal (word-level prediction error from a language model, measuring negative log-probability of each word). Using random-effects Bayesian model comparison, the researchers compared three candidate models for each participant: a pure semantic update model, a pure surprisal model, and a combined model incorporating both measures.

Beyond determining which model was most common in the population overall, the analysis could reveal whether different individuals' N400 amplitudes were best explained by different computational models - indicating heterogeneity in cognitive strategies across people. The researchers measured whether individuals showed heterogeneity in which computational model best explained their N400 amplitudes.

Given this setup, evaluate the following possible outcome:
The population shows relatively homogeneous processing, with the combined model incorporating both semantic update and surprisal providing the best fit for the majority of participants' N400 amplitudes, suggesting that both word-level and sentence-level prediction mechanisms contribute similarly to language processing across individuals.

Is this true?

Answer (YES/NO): NO